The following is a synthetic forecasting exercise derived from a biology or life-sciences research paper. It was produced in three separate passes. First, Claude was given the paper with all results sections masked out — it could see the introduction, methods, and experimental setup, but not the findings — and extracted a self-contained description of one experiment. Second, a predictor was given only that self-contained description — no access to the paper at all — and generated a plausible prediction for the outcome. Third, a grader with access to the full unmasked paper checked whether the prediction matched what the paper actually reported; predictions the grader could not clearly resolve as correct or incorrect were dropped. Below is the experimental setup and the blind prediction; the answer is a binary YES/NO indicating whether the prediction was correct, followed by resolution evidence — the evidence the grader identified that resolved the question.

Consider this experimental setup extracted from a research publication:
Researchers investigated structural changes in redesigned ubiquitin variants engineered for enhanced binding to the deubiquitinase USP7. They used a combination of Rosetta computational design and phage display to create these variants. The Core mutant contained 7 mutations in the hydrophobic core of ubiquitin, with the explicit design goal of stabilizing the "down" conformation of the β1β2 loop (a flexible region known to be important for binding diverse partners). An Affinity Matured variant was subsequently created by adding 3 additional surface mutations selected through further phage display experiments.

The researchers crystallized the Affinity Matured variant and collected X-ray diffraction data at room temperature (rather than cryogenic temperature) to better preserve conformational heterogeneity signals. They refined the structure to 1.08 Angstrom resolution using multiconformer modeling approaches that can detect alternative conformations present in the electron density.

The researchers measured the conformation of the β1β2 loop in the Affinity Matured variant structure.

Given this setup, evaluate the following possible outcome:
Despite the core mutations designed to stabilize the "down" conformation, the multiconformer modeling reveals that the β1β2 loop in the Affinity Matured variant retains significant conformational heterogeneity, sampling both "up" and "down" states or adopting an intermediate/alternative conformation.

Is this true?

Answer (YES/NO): NO